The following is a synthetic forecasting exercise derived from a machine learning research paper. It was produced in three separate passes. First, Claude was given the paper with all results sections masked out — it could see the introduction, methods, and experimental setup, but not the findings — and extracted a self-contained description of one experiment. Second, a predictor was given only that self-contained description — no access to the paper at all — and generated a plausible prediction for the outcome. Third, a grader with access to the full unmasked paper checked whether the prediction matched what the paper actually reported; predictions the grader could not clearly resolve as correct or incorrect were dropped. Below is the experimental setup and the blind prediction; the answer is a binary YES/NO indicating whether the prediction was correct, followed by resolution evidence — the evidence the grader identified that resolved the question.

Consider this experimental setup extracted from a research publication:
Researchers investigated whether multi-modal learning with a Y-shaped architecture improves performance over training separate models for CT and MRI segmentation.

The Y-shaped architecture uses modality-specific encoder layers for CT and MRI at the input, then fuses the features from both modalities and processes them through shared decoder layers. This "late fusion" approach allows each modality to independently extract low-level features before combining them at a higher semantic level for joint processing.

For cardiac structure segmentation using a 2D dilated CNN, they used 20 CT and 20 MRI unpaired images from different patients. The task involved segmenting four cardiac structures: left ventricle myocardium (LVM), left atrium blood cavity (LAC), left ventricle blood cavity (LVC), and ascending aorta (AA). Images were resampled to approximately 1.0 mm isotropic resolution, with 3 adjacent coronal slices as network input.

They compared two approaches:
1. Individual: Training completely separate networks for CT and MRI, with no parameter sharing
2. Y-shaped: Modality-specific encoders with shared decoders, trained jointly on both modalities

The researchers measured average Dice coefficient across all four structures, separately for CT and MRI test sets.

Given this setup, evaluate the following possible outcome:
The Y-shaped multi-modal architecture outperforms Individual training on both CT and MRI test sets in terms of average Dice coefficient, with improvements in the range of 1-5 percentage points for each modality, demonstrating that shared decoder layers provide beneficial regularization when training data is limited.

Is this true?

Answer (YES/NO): NO